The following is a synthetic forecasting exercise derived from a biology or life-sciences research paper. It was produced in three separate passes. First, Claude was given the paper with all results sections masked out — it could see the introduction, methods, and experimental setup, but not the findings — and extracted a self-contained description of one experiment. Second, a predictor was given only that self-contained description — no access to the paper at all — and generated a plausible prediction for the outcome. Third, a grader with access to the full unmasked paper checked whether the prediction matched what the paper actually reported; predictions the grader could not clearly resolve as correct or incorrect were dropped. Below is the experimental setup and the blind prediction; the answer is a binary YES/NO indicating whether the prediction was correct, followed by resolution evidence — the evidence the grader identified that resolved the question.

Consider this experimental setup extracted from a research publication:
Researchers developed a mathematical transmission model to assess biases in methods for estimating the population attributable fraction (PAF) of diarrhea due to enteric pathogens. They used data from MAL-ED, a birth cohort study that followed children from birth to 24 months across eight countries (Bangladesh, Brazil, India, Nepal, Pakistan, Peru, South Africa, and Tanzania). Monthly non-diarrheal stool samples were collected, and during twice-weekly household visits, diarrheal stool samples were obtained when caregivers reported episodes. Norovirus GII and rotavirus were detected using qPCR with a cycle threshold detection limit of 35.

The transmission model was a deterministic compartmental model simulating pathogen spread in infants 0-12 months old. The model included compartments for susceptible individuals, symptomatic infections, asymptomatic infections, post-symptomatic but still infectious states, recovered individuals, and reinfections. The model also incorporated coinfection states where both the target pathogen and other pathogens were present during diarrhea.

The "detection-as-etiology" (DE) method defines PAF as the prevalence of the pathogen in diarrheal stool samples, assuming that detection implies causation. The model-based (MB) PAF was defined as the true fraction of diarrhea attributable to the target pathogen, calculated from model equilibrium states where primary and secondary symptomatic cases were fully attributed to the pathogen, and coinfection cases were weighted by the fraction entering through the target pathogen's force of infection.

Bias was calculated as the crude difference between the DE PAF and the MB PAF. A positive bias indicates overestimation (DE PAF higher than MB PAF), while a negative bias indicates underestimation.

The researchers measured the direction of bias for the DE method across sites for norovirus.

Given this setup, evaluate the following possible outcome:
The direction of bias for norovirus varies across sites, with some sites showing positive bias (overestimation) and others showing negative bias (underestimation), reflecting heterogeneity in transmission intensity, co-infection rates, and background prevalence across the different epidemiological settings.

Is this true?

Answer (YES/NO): NO